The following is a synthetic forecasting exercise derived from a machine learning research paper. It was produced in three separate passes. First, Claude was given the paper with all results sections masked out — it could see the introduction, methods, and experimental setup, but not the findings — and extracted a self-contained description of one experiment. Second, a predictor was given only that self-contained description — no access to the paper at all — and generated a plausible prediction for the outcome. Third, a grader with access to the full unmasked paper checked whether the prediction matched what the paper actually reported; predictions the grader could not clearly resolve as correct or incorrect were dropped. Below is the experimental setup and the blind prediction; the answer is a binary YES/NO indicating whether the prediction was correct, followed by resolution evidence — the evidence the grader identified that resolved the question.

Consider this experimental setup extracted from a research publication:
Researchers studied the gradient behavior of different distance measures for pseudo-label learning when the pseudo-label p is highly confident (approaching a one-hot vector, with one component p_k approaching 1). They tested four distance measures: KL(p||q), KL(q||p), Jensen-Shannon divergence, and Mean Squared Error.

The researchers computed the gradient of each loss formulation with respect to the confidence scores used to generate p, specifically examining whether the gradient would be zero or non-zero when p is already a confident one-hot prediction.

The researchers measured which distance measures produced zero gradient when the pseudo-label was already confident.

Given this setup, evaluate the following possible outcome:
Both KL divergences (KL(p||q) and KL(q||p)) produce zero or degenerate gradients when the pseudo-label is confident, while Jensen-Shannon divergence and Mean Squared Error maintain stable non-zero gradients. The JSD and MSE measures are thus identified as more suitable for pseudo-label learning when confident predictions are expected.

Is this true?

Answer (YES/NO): NO